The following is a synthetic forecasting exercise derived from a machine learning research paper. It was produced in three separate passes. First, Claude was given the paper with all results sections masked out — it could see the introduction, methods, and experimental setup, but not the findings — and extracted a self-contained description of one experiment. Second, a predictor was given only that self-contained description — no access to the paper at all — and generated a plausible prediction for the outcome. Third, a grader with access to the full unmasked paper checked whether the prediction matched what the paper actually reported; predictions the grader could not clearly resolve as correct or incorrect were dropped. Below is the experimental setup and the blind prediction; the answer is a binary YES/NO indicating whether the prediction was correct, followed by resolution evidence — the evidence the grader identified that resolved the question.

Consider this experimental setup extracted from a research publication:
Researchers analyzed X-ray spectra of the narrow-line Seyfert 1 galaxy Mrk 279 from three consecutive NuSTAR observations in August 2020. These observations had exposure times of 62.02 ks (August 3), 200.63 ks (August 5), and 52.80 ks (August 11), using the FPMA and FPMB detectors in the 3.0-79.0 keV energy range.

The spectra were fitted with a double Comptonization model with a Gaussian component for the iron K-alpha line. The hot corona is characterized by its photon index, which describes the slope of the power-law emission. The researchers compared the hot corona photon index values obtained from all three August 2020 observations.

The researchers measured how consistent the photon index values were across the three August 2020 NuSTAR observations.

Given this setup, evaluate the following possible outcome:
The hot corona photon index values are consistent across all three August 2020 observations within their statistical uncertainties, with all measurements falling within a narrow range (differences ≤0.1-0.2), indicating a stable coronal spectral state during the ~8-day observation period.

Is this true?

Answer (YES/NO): YES